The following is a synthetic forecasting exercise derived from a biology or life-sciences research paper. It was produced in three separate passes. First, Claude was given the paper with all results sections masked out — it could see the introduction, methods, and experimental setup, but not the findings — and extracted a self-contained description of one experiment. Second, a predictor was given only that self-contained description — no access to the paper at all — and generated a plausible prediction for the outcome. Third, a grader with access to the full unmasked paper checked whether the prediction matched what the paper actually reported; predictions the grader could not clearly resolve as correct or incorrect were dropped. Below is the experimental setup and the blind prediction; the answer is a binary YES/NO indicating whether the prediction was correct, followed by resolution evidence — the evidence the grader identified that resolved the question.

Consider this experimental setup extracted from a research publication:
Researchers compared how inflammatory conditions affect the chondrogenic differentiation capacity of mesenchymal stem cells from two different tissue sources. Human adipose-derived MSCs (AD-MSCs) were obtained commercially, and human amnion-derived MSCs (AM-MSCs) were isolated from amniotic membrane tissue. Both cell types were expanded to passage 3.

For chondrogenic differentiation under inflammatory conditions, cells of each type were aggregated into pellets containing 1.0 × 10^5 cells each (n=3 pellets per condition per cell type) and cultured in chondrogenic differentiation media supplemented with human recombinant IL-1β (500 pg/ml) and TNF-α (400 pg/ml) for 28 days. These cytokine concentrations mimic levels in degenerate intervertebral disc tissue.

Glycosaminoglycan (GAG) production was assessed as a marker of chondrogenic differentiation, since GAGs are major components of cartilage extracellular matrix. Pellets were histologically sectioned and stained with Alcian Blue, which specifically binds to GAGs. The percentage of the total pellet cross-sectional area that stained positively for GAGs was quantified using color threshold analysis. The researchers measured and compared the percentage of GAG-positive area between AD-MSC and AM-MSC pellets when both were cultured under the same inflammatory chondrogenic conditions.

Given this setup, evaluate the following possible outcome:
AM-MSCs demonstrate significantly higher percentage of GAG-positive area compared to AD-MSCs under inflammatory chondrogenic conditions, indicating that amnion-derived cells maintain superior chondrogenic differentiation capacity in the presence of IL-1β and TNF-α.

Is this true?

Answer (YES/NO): YES